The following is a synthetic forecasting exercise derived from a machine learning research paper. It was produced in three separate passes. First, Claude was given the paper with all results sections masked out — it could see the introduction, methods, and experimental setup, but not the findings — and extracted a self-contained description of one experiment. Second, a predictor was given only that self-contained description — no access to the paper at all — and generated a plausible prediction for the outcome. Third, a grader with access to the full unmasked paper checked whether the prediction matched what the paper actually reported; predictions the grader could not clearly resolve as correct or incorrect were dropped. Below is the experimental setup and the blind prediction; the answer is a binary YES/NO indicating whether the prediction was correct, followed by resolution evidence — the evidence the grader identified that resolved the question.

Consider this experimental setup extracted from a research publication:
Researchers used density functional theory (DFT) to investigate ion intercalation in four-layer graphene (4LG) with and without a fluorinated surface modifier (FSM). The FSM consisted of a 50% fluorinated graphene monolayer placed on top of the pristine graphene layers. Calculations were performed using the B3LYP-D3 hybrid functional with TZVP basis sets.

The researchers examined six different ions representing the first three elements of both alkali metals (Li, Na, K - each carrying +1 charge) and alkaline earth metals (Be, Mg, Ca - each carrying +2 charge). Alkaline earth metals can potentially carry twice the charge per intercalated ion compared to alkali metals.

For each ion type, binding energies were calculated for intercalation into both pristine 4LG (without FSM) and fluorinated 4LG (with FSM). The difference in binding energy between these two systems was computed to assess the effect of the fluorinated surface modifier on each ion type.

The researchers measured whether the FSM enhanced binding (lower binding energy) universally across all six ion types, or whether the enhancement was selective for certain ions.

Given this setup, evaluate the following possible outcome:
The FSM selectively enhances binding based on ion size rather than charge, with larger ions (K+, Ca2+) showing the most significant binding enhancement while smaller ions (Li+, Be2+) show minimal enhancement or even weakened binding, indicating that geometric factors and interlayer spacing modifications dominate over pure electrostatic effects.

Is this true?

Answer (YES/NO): NO